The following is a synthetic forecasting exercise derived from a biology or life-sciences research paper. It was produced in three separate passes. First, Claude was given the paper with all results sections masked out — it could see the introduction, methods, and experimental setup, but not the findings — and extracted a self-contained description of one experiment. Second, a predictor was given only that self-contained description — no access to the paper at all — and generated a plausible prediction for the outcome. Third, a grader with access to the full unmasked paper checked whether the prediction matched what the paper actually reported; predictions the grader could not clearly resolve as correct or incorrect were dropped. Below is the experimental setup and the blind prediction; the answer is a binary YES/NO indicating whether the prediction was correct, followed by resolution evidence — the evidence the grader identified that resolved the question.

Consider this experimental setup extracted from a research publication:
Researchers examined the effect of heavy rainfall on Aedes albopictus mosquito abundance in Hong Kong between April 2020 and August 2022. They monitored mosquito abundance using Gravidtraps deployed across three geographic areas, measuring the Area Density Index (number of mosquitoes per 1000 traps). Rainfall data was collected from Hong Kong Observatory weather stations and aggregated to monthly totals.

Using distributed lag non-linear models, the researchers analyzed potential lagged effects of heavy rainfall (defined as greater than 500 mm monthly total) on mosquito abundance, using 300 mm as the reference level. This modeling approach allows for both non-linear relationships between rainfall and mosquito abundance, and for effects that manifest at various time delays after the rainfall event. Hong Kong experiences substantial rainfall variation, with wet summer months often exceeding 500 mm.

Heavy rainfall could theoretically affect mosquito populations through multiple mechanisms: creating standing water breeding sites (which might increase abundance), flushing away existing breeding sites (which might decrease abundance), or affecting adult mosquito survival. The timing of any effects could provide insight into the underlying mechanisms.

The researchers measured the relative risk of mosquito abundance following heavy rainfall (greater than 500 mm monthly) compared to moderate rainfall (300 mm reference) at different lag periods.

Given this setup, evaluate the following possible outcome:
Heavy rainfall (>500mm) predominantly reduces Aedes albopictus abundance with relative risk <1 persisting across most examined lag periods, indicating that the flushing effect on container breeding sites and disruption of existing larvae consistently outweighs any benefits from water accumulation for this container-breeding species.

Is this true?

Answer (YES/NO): NO